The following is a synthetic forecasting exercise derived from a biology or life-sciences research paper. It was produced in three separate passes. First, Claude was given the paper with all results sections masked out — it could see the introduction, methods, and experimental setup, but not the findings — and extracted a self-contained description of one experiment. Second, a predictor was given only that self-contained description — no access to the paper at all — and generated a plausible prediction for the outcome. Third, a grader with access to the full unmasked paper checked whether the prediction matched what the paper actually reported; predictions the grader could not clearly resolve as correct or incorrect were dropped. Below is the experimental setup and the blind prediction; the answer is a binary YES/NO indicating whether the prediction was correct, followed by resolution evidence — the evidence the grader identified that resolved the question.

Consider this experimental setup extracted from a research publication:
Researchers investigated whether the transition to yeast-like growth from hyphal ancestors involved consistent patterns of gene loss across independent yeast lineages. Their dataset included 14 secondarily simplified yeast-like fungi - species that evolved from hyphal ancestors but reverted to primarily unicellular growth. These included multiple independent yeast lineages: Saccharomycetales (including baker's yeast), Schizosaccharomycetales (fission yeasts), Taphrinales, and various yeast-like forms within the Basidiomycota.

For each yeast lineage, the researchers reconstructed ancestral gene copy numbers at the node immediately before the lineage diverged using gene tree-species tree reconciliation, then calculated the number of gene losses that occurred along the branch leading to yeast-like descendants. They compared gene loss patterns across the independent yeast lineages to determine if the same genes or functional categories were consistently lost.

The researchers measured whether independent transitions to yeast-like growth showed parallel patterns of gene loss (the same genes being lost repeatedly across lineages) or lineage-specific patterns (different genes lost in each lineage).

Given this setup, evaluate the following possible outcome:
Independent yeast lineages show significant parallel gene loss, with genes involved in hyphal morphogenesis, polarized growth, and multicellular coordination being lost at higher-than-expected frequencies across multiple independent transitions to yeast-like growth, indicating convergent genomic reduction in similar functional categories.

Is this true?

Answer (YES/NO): NO